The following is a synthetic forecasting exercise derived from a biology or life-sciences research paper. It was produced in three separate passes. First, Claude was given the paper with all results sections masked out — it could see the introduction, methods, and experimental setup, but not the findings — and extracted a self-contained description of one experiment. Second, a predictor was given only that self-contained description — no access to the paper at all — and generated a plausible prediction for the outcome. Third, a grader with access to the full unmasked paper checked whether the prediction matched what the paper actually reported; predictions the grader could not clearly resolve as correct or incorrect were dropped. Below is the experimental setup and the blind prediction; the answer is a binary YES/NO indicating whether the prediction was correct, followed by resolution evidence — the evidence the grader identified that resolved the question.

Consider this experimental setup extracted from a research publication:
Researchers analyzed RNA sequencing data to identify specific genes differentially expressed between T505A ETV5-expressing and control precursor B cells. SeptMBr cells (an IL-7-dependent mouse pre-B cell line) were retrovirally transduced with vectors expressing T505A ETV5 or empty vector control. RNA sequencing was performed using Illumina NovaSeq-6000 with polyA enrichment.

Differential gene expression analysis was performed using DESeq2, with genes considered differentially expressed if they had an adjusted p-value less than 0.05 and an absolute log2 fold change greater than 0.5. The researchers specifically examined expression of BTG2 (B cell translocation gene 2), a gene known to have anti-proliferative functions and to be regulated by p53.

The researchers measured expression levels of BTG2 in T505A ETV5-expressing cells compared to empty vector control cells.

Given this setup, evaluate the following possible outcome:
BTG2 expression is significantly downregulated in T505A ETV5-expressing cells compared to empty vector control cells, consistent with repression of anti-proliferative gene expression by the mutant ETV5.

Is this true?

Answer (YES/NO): YES